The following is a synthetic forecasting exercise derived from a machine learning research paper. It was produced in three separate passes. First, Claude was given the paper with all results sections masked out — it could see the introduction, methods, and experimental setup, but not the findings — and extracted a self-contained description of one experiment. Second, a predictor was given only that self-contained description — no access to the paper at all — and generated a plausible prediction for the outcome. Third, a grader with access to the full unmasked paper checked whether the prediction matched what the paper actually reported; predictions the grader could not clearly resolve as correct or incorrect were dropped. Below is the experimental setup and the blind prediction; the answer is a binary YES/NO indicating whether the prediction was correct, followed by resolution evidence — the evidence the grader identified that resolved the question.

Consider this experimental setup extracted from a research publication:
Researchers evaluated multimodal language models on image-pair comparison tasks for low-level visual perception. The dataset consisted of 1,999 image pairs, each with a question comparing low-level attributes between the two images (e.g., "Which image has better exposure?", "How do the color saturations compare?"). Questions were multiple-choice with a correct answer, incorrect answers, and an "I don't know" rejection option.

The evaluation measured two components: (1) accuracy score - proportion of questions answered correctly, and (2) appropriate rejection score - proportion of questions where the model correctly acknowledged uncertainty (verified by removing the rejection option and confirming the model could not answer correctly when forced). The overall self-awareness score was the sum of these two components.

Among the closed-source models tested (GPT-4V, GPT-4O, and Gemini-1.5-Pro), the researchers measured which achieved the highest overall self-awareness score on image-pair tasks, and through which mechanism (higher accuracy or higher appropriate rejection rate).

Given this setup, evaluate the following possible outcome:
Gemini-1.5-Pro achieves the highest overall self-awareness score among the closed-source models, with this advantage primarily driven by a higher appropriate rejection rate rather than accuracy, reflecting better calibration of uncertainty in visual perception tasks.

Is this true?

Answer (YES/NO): YES